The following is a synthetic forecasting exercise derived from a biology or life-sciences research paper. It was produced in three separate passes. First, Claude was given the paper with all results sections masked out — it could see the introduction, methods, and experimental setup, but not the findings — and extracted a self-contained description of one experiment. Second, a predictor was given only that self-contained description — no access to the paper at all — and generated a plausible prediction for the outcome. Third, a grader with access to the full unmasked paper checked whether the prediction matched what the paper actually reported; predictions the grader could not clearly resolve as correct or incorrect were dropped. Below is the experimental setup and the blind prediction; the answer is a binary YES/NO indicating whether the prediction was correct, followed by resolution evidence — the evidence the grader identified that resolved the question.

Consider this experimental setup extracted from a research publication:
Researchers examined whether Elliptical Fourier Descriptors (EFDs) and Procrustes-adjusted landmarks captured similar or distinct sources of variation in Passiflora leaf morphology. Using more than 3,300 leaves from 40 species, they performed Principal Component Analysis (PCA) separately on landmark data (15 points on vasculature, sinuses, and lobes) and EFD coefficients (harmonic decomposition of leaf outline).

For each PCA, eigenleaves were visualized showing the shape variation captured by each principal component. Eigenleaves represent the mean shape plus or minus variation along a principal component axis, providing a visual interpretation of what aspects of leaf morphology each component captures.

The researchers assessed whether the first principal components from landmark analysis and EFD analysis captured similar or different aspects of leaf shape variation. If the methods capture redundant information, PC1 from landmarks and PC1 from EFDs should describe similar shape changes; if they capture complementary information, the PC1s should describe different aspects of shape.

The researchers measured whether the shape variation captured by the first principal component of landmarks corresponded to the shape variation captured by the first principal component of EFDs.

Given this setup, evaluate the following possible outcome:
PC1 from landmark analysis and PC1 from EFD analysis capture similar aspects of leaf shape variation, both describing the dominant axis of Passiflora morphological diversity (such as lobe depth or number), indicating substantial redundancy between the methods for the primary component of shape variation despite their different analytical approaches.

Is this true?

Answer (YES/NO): YES